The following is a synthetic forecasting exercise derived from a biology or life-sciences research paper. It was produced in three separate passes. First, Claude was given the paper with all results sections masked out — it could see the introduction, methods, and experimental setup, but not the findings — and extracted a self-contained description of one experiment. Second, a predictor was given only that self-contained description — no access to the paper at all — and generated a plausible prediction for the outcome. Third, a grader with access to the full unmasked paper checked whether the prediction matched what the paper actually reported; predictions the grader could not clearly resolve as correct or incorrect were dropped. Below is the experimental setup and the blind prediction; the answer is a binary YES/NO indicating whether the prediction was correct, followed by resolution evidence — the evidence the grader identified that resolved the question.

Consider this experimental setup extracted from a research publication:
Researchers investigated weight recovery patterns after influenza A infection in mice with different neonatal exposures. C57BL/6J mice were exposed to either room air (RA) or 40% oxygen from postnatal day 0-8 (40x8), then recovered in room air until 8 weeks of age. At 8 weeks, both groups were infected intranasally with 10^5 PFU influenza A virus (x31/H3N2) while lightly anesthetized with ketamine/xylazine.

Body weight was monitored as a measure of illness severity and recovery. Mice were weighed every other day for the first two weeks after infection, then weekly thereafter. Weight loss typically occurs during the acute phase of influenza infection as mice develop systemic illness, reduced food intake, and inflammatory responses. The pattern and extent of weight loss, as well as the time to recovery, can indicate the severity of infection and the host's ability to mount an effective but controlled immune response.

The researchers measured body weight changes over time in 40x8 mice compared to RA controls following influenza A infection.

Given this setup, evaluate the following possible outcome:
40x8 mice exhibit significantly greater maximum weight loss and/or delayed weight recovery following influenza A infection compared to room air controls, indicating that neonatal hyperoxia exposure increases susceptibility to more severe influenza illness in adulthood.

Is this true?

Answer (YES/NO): NO